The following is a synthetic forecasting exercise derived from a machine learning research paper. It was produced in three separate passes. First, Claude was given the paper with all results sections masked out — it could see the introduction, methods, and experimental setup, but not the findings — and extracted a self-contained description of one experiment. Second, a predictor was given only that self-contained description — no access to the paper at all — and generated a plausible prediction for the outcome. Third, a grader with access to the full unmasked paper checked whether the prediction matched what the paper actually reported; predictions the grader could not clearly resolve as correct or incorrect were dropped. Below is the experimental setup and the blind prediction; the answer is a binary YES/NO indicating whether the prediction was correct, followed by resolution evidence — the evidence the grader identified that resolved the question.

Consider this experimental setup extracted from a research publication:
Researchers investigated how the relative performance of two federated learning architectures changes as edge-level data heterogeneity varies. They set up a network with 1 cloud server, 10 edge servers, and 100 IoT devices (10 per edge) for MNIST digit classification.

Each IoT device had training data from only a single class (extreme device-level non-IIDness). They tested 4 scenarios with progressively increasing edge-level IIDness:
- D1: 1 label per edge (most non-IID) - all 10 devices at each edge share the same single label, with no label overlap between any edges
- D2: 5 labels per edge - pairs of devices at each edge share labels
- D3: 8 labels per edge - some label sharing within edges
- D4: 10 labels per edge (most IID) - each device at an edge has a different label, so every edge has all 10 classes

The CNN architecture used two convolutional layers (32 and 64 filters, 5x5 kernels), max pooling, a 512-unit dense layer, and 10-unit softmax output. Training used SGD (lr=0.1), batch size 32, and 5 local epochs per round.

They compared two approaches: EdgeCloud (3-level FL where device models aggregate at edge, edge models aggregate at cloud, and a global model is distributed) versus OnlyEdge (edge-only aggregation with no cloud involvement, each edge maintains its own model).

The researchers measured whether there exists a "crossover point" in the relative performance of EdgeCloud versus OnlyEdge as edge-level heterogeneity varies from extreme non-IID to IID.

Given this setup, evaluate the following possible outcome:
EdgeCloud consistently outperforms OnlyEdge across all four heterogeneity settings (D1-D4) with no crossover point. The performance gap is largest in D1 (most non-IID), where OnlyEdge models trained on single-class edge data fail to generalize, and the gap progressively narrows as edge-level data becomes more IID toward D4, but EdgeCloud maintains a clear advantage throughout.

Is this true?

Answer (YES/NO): NO